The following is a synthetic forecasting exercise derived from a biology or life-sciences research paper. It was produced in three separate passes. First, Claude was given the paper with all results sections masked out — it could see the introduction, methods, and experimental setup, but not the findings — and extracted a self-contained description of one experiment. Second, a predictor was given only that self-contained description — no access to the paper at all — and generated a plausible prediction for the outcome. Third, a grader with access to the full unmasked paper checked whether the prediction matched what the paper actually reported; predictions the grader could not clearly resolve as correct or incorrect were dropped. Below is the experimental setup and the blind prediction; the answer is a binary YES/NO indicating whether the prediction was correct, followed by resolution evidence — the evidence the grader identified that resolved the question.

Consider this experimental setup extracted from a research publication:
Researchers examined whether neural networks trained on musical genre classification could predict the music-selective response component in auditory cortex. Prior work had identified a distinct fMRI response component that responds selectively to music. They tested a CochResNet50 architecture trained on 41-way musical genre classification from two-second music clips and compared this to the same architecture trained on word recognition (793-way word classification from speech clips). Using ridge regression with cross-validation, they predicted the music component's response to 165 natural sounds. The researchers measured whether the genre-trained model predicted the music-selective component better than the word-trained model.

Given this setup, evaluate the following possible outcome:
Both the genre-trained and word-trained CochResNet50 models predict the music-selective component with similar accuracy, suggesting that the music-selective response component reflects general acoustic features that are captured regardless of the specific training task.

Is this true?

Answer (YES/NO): NO